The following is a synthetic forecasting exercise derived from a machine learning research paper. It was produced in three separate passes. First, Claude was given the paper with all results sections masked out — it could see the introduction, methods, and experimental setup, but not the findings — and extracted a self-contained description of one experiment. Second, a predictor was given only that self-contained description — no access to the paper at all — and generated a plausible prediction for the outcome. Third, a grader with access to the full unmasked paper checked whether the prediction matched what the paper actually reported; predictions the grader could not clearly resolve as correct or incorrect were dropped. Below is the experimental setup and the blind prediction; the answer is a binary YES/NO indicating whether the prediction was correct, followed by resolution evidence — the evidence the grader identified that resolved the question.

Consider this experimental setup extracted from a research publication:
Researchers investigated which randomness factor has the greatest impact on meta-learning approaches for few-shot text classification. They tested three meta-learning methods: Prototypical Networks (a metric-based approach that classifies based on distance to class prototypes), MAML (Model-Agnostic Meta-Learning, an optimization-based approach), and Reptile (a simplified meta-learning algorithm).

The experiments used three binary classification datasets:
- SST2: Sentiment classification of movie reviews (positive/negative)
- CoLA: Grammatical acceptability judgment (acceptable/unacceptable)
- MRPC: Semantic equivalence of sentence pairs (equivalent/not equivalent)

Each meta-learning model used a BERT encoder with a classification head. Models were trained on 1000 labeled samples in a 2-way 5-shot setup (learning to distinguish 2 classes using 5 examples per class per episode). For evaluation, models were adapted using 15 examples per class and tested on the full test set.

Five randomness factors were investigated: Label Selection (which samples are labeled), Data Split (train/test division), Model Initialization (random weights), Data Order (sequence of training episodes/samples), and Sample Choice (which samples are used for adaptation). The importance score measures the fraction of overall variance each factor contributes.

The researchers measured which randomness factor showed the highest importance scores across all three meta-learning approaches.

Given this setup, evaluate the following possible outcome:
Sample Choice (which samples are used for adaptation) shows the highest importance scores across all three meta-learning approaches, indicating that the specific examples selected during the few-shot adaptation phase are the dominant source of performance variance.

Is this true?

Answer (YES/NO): NO